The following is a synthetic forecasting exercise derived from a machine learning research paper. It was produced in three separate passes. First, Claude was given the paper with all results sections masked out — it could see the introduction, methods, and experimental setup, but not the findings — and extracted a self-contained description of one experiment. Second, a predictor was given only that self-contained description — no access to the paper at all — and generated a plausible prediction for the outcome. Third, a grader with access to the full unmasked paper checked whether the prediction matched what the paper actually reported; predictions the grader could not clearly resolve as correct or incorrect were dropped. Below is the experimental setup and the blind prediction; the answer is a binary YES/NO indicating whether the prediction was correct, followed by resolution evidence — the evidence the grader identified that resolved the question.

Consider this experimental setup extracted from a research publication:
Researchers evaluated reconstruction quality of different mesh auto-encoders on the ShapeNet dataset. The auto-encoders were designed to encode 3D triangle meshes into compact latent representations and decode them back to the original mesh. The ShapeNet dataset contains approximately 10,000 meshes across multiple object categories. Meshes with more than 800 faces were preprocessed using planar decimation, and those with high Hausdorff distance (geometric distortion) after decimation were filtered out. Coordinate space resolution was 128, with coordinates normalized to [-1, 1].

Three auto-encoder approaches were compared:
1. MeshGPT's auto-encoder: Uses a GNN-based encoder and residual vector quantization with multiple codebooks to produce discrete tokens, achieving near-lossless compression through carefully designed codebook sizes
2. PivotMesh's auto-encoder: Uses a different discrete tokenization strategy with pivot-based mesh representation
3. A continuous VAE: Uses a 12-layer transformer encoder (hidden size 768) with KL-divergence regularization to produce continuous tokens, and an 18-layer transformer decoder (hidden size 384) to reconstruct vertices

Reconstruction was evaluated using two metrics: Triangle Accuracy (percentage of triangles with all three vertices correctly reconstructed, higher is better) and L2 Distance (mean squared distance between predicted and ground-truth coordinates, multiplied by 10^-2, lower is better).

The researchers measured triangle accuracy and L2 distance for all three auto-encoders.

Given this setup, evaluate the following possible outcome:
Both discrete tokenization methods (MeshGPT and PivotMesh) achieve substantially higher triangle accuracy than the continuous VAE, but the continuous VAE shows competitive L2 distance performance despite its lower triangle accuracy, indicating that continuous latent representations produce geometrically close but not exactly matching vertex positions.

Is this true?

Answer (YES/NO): NO